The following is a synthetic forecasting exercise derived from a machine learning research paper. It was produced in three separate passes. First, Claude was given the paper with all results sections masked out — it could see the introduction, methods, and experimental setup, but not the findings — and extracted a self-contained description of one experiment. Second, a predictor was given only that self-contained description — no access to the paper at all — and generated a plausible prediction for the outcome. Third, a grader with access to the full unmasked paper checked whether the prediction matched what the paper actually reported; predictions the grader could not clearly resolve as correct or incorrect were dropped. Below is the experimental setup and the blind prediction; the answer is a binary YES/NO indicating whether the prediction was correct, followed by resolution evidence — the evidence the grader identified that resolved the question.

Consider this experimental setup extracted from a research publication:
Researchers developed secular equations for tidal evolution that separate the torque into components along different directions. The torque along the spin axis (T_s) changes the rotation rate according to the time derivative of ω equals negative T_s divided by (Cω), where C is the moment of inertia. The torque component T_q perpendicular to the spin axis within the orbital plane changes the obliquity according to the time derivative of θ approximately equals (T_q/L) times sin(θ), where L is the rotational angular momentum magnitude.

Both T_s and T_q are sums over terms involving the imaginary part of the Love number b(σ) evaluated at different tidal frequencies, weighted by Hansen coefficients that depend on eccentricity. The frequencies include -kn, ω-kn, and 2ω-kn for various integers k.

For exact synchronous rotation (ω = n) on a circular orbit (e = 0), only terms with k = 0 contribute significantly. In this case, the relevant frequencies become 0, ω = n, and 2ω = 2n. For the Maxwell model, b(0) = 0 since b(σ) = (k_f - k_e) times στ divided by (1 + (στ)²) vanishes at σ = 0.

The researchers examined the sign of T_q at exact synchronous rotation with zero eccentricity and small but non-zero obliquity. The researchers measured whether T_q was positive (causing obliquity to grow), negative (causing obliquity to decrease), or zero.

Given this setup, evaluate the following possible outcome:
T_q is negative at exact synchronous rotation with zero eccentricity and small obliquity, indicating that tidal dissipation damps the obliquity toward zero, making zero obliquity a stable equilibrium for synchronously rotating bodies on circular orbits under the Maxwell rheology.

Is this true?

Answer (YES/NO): YES